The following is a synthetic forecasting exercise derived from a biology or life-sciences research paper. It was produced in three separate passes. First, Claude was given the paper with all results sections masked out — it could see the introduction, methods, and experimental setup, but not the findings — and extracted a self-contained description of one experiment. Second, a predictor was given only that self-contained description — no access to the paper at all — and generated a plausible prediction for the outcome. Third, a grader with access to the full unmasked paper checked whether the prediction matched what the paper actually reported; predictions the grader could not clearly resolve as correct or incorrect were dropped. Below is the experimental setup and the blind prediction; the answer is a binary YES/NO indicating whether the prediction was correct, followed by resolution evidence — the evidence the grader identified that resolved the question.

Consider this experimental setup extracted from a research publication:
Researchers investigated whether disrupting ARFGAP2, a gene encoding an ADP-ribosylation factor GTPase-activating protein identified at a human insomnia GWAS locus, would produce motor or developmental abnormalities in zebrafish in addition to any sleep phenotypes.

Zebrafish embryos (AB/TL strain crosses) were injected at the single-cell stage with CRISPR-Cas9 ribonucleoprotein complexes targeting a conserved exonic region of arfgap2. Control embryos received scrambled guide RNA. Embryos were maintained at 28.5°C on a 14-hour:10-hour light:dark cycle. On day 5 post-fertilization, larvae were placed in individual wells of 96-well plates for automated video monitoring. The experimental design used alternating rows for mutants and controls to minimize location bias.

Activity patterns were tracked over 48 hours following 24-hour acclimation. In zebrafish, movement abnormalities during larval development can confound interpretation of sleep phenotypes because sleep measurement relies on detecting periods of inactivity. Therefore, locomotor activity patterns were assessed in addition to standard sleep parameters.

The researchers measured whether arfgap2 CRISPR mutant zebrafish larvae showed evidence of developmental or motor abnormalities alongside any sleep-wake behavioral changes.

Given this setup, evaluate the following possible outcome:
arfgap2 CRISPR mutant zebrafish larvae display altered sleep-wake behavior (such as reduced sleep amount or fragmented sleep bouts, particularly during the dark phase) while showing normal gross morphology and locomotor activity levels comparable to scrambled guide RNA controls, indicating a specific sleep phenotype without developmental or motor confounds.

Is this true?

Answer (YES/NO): NO